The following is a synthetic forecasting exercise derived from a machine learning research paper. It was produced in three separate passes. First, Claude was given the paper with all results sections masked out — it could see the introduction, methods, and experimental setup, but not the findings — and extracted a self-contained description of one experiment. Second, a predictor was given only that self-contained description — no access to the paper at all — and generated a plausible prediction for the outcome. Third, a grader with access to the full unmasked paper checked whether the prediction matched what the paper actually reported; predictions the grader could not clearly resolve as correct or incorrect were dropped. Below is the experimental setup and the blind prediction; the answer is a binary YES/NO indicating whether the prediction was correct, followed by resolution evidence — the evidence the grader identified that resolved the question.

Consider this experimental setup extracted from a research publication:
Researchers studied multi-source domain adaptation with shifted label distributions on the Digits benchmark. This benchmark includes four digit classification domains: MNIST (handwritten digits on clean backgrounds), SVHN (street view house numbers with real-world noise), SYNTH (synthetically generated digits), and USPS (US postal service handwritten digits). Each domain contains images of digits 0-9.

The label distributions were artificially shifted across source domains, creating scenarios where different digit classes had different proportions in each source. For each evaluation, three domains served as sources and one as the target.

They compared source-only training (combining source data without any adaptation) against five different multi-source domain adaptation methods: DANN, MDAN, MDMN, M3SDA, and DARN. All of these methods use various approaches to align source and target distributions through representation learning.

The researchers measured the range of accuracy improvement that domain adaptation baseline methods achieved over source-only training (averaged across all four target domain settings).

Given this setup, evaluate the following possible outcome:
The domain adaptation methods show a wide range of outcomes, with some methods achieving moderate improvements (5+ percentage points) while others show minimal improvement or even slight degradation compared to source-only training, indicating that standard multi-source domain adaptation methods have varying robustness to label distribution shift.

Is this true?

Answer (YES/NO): NO